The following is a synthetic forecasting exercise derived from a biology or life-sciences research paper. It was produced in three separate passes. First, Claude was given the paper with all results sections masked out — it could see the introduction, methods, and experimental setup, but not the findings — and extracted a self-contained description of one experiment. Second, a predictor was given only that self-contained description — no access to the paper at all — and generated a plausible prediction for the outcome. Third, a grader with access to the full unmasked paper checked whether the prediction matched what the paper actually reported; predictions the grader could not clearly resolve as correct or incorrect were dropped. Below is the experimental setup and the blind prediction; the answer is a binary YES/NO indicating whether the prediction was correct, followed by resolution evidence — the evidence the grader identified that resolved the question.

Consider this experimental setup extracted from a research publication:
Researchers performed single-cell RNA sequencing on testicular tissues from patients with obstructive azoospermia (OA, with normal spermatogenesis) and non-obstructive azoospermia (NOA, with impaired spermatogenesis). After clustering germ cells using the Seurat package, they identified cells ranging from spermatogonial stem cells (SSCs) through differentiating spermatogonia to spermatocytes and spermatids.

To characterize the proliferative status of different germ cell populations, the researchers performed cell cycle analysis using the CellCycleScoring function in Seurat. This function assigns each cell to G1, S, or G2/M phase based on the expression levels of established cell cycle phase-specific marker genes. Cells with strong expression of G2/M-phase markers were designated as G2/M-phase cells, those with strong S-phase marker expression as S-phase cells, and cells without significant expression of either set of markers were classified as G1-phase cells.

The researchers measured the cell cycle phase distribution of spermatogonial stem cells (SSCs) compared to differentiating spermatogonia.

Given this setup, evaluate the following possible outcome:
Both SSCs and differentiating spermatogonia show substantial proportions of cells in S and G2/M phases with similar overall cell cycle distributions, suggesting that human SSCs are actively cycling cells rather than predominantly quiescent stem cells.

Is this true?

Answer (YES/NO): NO